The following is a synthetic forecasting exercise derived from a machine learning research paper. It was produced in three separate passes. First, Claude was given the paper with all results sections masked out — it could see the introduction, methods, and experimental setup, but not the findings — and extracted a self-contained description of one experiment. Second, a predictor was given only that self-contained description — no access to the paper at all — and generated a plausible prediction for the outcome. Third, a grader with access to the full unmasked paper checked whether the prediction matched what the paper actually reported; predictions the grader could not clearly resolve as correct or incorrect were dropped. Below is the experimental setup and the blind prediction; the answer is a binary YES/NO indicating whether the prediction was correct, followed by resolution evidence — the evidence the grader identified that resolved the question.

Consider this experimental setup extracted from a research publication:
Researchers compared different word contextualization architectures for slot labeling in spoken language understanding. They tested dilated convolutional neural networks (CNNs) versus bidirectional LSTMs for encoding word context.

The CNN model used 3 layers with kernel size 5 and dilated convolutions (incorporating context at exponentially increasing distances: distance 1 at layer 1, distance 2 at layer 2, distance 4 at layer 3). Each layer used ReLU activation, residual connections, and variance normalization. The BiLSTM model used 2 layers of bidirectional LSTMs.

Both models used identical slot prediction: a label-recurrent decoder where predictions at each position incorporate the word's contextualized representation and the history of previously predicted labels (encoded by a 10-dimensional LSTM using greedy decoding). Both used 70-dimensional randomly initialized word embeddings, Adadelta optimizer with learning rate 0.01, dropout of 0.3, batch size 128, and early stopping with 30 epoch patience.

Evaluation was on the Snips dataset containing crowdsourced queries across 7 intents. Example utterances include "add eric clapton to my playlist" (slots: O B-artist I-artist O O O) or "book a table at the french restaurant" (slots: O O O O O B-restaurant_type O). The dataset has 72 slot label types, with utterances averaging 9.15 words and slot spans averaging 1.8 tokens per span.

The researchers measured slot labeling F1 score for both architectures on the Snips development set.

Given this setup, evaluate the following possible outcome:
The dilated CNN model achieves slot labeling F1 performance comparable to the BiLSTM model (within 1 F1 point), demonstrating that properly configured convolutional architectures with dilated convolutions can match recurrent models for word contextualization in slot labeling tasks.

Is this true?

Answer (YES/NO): YES